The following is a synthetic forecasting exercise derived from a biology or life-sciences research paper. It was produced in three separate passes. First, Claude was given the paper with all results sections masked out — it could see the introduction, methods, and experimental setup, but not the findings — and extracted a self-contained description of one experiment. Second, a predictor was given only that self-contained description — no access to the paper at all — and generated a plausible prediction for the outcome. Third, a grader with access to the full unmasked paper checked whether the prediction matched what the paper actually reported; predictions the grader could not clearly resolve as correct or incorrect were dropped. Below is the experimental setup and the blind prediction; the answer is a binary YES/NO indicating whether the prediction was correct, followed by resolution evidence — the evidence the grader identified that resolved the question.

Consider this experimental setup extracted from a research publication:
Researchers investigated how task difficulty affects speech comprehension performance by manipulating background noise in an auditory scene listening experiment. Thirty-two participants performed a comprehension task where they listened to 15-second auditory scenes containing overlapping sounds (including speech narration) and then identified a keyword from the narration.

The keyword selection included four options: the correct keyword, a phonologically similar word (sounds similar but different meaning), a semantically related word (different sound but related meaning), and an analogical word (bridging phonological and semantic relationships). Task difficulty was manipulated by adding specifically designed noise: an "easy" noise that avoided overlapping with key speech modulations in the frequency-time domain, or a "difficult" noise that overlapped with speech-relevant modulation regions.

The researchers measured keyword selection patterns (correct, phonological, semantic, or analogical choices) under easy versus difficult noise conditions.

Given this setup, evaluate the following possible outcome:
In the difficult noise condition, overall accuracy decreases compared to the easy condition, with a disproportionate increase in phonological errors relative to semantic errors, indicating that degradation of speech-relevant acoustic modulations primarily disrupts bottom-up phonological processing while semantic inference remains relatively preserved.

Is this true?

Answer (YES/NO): NO